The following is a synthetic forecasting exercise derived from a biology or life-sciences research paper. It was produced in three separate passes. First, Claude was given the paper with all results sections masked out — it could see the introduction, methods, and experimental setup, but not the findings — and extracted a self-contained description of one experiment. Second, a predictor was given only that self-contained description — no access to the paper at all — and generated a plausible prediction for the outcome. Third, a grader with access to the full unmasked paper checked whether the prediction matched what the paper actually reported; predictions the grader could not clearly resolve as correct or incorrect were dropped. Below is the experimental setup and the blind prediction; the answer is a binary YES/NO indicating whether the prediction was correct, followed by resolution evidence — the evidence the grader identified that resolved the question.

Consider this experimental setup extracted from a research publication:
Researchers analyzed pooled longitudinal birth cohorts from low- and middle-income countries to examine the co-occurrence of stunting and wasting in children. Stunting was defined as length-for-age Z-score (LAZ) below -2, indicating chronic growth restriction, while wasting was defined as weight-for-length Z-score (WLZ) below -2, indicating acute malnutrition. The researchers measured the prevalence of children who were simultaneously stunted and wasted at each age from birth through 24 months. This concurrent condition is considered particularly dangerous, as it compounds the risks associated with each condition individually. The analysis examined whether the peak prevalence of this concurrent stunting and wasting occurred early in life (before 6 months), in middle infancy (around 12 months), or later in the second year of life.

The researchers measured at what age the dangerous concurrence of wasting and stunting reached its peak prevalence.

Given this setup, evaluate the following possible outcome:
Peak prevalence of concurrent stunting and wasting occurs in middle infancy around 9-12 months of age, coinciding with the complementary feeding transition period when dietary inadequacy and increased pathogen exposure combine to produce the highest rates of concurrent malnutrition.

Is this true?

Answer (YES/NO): NO